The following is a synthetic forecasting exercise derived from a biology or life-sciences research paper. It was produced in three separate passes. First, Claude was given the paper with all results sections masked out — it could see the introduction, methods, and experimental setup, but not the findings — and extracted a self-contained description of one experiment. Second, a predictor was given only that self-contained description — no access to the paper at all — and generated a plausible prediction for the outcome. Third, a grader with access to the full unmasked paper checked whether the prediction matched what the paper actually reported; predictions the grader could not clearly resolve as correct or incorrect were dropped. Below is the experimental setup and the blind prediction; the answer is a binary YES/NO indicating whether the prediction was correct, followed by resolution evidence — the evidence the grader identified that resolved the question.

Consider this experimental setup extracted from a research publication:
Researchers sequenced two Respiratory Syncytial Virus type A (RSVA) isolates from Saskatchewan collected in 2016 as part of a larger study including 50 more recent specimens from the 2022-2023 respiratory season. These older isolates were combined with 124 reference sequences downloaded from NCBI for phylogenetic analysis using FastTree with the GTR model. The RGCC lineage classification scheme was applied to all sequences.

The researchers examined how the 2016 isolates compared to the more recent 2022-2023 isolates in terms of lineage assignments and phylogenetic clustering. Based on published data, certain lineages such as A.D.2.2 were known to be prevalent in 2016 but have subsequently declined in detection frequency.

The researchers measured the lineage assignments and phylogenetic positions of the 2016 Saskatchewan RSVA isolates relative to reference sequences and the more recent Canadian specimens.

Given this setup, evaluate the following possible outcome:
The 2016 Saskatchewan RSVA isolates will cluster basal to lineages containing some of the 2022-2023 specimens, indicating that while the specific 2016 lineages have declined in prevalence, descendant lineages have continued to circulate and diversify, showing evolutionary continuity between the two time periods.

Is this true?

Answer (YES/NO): NO